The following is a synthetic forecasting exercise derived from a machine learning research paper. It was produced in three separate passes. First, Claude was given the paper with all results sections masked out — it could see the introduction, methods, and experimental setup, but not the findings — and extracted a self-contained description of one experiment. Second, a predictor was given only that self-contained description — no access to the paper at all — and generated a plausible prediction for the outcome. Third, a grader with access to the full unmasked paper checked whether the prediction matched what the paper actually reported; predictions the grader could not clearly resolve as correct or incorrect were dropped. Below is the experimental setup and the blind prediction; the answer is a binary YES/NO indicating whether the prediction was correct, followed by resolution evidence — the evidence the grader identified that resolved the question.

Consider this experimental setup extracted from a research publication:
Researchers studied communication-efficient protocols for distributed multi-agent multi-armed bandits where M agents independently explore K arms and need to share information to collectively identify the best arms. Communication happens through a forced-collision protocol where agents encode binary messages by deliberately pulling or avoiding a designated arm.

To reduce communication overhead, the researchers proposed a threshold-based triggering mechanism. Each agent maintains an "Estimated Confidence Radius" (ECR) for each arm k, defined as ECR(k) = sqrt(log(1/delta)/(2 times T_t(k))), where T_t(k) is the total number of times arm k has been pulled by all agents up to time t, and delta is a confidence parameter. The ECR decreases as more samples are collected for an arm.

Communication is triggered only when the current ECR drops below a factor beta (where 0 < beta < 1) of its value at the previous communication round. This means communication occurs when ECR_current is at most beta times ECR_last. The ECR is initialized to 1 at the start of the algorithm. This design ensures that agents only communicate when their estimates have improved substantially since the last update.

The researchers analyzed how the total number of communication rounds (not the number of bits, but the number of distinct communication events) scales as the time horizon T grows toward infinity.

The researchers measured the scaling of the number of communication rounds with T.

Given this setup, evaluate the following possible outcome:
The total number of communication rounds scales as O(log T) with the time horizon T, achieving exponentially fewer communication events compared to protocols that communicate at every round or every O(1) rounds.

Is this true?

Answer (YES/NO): NO